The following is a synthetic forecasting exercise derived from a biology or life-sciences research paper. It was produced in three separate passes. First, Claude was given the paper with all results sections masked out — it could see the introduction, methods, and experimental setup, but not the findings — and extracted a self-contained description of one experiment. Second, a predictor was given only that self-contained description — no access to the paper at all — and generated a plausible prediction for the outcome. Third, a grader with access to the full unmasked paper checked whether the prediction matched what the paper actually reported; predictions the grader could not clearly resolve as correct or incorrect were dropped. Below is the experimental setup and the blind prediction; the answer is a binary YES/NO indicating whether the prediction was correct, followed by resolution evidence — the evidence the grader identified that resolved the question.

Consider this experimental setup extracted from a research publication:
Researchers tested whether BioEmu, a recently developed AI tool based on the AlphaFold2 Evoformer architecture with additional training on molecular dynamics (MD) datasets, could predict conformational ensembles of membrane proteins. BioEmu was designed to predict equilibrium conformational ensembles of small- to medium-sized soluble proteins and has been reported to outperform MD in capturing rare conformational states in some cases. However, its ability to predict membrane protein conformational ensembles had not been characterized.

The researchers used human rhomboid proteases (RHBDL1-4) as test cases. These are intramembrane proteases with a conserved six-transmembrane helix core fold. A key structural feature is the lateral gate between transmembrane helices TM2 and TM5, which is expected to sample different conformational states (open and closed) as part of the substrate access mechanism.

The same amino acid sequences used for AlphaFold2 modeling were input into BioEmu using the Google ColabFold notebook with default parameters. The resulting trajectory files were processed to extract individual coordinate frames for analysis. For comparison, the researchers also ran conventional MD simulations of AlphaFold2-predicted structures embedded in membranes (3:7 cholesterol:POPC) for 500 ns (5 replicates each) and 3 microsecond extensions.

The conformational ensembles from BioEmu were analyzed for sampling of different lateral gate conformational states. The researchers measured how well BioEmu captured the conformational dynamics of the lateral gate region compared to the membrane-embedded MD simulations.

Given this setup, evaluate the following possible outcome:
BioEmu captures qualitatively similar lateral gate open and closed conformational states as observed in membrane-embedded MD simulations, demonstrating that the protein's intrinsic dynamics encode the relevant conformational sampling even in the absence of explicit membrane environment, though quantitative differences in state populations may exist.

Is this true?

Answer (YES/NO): YES